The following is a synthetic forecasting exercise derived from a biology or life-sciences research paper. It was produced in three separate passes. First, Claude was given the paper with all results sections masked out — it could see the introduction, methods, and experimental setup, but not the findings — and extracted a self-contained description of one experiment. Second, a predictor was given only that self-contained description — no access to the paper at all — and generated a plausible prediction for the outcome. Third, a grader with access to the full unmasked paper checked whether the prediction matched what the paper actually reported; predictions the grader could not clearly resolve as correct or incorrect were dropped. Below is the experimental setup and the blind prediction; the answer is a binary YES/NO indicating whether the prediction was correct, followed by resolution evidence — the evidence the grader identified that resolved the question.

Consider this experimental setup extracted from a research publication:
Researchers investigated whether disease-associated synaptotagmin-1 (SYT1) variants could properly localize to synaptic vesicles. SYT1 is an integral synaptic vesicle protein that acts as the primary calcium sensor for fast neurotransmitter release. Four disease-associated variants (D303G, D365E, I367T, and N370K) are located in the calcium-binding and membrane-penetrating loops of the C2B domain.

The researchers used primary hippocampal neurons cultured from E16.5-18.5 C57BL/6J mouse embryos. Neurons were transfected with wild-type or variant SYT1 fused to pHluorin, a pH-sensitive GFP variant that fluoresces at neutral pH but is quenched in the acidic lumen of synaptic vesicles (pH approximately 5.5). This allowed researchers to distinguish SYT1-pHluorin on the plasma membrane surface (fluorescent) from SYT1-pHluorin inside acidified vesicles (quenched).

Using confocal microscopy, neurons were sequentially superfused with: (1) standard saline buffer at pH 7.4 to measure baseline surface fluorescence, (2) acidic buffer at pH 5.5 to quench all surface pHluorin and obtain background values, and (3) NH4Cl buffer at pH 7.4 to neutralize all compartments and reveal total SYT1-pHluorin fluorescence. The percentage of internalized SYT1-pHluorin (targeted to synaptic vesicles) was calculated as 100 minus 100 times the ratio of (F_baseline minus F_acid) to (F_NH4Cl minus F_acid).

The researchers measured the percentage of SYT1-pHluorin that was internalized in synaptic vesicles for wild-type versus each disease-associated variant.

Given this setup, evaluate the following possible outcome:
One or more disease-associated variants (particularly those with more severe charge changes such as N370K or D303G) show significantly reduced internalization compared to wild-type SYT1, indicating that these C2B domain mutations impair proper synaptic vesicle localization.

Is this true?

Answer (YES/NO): NO